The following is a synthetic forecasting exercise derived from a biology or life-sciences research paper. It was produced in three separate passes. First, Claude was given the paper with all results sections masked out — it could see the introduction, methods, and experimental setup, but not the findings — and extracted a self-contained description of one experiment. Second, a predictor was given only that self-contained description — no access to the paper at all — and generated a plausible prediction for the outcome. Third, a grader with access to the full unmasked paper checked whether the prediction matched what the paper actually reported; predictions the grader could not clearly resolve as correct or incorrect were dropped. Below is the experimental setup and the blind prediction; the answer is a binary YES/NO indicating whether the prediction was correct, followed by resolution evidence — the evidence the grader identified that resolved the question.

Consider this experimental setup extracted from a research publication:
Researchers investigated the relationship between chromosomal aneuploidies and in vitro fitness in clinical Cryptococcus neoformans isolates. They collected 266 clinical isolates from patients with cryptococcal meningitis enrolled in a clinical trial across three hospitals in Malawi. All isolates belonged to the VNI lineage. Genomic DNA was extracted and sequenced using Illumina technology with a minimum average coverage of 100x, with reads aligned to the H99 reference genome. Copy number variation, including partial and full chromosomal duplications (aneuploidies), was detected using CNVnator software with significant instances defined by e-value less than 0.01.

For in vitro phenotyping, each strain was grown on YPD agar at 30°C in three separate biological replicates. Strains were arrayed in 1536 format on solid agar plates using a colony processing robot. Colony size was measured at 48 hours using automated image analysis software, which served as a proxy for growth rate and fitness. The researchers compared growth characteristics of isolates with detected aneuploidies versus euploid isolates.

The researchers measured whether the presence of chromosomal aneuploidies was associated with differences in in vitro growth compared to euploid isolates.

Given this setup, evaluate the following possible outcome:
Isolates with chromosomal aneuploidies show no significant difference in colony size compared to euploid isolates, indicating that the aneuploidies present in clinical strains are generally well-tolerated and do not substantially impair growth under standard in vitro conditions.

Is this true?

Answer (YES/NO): NO